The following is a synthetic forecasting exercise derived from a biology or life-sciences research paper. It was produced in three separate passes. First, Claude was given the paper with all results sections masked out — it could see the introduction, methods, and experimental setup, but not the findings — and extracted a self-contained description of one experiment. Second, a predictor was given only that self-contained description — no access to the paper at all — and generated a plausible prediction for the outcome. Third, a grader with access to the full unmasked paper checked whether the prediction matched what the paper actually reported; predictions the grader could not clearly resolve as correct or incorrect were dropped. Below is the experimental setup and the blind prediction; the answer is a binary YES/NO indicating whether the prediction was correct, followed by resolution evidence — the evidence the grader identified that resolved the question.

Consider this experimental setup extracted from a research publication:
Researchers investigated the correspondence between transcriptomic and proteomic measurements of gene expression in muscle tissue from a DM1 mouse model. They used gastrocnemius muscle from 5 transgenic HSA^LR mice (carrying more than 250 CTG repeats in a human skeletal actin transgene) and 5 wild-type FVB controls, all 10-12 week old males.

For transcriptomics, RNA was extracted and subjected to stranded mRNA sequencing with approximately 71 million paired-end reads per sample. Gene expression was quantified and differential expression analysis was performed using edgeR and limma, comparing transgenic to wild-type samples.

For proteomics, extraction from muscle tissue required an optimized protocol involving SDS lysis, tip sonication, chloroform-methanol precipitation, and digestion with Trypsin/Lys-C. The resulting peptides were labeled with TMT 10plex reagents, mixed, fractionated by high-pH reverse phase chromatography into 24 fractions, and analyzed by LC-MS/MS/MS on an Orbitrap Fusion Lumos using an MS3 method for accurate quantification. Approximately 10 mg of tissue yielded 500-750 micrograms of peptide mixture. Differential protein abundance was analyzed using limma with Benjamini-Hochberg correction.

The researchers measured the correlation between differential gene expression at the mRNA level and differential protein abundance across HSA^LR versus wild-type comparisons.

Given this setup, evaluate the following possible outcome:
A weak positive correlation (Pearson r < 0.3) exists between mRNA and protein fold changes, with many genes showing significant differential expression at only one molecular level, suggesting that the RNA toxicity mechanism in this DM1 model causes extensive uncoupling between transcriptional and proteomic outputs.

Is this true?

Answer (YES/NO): NO